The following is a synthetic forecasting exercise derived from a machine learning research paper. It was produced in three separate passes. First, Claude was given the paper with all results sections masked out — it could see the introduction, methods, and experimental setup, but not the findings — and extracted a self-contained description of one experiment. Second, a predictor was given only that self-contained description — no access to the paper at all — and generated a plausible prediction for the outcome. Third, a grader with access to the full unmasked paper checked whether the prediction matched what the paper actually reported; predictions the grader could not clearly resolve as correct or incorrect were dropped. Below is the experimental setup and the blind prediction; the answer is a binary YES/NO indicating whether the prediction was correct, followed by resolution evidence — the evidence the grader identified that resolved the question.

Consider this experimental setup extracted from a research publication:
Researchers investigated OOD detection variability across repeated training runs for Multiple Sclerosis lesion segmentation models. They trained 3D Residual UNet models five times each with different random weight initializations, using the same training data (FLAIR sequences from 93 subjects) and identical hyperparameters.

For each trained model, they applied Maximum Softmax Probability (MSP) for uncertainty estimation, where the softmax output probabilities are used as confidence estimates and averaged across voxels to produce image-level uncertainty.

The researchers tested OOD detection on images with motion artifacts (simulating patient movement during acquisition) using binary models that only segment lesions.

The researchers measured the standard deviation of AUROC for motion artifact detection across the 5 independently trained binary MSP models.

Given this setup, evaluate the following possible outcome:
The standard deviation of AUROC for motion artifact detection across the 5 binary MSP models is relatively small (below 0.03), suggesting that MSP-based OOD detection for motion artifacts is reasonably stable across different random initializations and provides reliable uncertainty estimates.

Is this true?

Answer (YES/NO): NO